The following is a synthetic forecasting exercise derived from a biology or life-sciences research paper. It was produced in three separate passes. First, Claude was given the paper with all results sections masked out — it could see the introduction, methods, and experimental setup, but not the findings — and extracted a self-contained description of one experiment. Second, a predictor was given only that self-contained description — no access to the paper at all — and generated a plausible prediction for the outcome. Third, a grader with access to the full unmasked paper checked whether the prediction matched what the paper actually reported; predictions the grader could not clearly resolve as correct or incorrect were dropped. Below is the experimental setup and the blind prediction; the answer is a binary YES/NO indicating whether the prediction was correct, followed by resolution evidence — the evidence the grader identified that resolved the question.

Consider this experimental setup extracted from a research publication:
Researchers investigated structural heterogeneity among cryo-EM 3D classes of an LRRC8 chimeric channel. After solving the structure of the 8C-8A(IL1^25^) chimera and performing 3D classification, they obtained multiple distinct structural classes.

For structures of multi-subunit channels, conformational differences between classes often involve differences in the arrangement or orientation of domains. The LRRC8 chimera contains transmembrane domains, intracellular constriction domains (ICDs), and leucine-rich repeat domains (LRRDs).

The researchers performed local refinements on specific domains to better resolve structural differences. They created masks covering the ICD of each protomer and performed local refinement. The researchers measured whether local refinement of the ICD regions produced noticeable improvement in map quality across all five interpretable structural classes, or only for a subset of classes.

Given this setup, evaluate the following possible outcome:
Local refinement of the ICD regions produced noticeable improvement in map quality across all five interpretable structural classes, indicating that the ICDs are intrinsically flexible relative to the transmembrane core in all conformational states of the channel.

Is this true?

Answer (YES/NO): NO